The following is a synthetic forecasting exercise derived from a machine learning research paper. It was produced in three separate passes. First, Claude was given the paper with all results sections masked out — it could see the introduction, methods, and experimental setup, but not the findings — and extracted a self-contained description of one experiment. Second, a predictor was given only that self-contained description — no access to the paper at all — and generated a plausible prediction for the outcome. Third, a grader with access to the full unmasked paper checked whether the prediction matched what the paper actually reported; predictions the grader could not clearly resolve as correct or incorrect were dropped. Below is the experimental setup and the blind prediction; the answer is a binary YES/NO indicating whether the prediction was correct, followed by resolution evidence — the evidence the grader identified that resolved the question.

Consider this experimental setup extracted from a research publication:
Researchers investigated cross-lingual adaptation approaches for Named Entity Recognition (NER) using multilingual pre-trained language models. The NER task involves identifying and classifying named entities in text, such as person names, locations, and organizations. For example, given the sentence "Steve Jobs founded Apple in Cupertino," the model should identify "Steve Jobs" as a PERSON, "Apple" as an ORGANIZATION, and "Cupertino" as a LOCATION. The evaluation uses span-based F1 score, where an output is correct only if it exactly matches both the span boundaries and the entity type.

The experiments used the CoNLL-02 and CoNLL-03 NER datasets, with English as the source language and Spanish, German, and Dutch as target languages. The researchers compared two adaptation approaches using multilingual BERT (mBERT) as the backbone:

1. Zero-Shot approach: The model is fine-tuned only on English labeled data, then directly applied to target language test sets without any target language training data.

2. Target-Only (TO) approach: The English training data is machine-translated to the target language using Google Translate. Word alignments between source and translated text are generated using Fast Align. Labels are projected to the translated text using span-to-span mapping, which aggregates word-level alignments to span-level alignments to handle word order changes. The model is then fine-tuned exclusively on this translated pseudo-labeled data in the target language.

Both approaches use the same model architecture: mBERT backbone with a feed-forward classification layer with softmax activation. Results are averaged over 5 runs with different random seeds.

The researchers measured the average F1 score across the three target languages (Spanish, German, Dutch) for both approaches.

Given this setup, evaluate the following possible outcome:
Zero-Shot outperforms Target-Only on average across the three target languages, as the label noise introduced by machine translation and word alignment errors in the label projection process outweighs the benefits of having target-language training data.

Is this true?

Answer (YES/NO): YES